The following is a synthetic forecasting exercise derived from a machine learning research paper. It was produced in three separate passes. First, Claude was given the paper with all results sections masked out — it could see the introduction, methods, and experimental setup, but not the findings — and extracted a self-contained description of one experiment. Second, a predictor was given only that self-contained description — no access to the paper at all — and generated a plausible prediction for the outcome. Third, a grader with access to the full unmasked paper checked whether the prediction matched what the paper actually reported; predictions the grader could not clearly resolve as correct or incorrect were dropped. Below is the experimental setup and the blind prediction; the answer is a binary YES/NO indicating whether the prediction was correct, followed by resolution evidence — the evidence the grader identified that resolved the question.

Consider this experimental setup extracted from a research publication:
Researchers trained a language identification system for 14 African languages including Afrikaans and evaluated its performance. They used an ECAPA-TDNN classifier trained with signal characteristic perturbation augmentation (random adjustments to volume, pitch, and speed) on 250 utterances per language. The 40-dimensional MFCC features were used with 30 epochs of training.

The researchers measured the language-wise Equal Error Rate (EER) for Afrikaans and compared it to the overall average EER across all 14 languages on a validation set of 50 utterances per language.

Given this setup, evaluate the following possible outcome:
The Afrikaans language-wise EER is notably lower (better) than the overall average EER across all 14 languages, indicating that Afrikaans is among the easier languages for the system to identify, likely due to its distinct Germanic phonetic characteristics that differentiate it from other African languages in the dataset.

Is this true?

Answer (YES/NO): YES